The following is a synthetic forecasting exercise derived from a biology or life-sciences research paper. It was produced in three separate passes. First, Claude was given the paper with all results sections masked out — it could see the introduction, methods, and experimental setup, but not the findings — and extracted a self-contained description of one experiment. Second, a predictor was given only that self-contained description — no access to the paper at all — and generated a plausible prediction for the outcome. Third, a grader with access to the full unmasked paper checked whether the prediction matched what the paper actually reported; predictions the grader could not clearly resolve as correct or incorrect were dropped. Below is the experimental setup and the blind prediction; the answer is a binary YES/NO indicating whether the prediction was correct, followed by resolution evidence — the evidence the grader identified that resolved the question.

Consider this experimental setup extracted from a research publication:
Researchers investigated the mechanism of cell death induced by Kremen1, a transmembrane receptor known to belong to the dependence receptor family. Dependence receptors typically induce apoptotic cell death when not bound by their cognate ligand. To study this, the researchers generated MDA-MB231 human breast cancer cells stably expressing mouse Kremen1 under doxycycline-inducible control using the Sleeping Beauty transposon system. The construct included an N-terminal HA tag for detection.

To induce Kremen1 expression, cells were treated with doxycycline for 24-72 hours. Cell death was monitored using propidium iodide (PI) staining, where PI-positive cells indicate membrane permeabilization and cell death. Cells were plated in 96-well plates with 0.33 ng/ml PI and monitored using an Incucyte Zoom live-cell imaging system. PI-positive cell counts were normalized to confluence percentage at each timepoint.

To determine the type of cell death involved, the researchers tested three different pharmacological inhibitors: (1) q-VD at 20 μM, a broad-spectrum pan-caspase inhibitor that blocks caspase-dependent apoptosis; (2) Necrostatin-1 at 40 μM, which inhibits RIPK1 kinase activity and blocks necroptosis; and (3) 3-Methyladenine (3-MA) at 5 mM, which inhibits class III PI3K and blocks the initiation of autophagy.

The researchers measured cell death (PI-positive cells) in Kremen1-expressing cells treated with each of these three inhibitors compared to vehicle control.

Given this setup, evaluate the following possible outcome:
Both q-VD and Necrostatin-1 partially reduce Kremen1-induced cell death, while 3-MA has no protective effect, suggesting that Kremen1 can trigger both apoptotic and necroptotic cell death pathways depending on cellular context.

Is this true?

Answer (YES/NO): NO